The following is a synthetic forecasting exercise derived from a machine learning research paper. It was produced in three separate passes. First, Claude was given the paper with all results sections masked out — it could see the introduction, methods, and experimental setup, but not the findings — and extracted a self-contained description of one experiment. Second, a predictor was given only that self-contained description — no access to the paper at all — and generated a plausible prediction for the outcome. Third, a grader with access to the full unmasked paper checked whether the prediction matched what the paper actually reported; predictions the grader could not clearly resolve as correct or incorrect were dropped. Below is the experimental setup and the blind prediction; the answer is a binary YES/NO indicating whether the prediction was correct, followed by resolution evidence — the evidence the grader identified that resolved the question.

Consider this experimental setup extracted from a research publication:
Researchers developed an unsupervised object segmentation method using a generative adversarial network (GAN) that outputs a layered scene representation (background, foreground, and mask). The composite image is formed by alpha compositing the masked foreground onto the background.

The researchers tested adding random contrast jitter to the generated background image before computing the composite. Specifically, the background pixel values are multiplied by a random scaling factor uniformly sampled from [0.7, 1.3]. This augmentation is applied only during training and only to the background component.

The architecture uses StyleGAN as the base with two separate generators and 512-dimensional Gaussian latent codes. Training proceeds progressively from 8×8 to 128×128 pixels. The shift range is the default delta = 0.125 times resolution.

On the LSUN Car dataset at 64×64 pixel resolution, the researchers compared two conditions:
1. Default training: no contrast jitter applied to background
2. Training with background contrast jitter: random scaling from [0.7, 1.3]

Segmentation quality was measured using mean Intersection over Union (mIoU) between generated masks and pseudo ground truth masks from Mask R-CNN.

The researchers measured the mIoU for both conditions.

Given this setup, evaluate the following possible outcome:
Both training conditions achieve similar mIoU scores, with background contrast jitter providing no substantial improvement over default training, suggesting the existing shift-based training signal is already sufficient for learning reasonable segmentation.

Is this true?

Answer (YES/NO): NO